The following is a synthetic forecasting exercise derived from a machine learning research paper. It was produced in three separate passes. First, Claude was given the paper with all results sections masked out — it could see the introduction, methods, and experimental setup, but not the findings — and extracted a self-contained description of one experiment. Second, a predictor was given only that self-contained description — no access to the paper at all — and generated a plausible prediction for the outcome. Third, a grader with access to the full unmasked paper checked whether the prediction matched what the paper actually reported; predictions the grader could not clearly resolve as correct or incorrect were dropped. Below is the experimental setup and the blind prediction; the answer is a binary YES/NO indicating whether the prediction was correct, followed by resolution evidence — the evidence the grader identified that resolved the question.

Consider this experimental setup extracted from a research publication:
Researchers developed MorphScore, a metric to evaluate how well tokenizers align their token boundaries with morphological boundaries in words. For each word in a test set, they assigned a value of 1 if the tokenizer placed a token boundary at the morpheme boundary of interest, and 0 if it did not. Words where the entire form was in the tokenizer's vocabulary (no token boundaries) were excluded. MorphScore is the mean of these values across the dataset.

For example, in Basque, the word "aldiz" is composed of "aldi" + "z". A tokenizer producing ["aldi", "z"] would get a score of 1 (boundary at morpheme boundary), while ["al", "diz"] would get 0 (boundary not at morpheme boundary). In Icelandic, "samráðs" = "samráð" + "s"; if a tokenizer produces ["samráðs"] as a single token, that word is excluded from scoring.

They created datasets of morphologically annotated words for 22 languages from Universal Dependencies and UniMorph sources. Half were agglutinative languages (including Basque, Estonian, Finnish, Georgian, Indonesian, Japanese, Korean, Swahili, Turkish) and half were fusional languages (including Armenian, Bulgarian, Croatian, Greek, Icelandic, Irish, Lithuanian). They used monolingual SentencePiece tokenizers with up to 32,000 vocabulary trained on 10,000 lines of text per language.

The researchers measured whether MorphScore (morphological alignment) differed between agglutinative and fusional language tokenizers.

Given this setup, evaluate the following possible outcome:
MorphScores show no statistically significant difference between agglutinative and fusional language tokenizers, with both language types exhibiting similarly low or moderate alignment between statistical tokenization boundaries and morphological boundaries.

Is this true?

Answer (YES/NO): NO